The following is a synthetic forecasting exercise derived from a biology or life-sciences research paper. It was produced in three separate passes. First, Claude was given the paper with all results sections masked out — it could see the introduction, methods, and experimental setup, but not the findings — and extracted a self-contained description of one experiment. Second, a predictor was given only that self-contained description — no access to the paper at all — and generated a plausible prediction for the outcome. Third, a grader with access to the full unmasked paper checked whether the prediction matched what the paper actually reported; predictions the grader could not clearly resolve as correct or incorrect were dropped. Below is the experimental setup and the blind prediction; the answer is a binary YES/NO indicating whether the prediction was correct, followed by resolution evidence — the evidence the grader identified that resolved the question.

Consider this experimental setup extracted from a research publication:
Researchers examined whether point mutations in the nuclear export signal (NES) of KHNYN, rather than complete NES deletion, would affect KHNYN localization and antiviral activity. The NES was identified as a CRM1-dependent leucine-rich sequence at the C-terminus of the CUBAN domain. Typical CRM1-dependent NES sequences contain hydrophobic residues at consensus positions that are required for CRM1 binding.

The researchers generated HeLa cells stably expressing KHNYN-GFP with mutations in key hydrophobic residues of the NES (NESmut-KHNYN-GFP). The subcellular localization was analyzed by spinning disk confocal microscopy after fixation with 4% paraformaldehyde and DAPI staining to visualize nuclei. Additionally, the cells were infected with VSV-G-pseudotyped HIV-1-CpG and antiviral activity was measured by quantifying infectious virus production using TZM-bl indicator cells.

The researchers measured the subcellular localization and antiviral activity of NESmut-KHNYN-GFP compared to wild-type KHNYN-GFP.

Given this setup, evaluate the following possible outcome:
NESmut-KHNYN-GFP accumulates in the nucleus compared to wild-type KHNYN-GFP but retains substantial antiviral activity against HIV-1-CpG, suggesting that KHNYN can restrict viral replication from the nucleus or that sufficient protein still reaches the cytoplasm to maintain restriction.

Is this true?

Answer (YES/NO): NO